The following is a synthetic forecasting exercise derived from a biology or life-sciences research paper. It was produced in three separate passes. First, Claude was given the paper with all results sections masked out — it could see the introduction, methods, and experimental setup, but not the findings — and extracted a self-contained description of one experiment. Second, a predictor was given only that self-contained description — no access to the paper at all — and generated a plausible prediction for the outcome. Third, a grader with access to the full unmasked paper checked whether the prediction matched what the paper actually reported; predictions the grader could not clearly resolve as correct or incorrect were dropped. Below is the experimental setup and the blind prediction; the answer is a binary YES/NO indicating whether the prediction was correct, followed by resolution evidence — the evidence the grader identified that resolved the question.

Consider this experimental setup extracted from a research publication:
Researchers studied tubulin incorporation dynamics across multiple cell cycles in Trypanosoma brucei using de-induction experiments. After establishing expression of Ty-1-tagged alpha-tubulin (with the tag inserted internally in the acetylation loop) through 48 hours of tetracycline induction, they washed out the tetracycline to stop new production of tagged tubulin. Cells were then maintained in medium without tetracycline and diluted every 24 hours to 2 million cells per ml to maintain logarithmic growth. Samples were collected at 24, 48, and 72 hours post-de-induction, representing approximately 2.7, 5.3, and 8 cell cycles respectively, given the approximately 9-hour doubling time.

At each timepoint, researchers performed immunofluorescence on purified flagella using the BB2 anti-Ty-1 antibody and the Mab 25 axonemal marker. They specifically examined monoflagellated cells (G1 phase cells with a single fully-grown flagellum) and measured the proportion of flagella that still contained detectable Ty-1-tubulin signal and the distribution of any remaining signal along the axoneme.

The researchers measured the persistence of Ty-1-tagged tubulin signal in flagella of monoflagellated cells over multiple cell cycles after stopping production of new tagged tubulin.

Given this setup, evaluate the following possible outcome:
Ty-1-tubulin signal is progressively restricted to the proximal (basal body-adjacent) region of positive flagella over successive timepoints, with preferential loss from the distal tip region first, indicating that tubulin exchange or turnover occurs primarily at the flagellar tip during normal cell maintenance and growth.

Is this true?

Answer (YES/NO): NO